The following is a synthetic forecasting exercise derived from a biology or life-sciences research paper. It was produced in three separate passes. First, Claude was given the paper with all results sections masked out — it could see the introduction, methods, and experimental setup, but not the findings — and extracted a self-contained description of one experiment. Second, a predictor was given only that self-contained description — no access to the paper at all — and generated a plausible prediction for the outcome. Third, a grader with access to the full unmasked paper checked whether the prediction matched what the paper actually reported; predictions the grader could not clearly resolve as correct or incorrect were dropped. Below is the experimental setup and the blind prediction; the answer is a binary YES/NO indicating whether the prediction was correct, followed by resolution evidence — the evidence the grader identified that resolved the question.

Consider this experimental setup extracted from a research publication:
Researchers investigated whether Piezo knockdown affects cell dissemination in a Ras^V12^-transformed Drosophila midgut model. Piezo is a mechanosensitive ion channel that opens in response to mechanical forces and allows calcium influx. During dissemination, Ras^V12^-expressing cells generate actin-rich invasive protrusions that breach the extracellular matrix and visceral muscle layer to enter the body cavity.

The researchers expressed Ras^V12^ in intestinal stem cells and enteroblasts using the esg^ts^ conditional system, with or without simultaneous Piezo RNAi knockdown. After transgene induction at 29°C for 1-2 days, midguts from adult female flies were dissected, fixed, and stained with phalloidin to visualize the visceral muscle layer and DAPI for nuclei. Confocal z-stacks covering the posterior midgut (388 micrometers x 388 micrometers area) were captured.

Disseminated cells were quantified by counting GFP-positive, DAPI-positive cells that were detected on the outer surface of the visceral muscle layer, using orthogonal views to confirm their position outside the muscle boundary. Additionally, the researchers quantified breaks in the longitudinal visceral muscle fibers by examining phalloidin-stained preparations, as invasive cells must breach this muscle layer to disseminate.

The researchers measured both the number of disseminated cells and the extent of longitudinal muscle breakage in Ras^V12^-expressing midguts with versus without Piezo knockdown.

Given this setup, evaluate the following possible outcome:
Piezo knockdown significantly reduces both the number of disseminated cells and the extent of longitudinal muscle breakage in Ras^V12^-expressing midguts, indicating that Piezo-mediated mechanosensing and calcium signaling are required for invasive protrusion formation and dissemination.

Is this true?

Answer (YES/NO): NO